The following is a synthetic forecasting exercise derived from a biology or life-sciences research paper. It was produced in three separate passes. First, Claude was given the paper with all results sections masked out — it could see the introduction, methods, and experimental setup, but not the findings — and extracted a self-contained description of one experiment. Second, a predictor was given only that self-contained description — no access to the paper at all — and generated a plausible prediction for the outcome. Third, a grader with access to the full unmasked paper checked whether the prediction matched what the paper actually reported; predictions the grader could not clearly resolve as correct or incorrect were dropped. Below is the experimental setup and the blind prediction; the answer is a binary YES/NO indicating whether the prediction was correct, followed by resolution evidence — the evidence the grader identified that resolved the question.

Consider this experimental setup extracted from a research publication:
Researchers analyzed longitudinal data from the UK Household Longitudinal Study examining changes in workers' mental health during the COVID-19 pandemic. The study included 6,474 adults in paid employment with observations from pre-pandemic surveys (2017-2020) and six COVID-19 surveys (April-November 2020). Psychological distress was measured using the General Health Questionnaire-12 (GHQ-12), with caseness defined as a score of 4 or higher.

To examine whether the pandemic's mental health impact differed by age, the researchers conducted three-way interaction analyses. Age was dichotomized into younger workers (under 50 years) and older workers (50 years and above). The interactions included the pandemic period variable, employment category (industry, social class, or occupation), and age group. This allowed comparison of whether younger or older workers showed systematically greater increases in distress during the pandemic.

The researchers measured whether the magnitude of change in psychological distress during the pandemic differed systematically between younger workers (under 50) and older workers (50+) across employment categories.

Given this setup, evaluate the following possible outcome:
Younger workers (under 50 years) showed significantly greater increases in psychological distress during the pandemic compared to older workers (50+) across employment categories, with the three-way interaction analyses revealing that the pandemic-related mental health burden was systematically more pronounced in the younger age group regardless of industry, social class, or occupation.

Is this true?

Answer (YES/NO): NO